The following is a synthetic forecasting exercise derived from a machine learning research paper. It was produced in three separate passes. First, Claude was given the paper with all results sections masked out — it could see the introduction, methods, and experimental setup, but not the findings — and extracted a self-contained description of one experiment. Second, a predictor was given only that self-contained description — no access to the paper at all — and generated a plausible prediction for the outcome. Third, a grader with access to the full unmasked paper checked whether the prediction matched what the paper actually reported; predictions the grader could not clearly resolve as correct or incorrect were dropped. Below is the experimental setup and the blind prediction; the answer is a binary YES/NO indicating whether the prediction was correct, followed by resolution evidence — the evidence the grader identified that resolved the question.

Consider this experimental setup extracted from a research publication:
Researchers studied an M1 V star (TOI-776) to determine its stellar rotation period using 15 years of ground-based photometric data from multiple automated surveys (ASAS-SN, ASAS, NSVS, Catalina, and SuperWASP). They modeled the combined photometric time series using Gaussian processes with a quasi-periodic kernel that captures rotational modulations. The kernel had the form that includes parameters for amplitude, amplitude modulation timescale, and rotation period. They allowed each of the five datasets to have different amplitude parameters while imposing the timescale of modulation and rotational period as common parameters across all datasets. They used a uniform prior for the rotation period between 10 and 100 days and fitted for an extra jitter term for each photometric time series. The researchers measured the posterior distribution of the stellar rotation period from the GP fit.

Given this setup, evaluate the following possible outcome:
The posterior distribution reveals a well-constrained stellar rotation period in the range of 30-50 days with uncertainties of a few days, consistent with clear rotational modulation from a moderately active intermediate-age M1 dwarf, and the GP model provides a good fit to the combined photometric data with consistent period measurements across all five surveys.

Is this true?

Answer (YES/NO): NO